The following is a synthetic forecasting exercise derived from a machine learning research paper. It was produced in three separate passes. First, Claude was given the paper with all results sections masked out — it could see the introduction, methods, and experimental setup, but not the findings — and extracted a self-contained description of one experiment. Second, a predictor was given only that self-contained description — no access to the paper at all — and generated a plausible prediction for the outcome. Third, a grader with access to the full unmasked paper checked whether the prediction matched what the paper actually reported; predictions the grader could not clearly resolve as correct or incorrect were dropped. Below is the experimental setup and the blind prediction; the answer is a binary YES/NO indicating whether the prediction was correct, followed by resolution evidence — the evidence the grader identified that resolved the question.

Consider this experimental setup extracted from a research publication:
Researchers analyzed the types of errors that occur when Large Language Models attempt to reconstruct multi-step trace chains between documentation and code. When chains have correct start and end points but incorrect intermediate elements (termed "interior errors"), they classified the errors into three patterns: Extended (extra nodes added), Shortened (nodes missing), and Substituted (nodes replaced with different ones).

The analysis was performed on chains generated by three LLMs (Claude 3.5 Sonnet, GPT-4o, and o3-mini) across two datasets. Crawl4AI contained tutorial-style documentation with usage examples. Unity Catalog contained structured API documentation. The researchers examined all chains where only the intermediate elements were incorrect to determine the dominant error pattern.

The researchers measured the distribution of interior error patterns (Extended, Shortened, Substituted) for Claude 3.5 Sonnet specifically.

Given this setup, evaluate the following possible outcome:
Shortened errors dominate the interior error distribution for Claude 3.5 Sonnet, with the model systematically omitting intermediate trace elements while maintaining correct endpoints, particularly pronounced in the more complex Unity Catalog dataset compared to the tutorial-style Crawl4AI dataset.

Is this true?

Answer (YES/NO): NO